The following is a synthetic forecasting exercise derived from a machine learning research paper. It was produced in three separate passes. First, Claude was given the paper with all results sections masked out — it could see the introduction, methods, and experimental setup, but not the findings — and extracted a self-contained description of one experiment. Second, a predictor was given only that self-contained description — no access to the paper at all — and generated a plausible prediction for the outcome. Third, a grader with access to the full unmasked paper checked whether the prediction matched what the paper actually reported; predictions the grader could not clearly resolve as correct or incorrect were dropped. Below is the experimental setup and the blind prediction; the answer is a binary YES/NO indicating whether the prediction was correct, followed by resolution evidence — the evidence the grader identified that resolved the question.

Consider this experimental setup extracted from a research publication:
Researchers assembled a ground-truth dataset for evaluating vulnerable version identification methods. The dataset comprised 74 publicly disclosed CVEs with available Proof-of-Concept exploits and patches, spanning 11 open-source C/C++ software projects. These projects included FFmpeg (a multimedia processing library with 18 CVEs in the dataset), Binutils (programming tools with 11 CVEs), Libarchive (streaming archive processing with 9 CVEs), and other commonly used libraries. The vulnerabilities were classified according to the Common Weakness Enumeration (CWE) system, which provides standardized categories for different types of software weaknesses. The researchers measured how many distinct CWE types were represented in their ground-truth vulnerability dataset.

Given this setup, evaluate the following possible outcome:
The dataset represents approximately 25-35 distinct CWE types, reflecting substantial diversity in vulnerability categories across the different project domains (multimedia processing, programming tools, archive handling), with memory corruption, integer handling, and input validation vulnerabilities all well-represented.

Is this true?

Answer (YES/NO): NO